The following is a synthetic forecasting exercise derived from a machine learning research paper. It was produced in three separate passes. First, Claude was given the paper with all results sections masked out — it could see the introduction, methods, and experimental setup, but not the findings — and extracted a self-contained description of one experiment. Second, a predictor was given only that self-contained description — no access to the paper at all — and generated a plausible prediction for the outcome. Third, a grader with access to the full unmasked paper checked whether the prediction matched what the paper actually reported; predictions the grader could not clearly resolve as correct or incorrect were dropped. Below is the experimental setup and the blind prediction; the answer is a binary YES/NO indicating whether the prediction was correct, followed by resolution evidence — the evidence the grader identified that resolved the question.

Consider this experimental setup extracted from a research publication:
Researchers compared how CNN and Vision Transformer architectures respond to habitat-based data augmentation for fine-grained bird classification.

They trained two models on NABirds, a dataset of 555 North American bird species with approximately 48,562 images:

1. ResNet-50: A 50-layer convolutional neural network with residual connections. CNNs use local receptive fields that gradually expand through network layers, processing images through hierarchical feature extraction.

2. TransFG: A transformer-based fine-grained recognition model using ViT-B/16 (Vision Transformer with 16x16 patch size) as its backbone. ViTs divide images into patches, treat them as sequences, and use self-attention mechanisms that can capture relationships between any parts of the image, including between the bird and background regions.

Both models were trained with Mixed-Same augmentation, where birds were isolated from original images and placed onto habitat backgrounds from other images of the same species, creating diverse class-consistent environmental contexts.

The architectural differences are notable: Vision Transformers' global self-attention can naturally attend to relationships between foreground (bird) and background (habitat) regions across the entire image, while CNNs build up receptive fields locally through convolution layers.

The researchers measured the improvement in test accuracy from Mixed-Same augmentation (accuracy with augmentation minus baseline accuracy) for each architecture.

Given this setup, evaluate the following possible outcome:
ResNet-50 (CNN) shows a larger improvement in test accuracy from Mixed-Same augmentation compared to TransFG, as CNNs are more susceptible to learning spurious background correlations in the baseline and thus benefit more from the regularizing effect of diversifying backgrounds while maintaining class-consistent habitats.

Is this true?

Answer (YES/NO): YES